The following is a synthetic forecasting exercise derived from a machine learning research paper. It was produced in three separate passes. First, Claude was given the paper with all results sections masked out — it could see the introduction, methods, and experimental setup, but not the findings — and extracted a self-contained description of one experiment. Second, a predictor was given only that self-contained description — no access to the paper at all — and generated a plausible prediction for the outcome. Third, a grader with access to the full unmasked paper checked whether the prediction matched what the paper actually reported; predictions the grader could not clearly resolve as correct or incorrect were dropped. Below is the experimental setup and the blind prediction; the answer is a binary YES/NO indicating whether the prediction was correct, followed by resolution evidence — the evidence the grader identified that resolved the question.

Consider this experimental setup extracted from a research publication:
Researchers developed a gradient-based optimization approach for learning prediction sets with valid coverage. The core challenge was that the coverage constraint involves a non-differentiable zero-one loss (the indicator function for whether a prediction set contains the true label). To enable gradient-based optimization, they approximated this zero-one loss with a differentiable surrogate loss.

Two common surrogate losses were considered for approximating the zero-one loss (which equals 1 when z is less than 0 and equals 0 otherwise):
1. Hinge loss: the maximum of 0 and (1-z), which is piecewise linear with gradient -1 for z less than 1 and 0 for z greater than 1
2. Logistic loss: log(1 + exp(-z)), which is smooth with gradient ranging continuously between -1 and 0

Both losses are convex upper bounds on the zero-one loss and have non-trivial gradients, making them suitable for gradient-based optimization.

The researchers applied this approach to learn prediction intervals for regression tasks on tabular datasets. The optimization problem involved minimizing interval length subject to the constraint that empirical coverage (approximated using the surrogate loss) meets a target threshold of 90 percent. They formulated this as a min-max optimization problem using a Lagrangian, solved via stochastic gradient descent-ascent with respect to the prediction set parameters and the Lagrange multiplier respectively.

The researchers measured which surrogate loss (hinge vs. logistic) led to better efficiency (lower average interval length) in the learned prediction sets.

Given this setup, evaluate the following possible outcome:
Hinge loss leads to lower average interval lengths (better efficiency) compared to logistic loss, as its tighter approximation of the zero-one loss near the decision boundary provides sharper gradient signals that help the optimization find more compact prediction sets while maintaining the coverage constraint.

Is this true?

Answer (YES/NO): YES